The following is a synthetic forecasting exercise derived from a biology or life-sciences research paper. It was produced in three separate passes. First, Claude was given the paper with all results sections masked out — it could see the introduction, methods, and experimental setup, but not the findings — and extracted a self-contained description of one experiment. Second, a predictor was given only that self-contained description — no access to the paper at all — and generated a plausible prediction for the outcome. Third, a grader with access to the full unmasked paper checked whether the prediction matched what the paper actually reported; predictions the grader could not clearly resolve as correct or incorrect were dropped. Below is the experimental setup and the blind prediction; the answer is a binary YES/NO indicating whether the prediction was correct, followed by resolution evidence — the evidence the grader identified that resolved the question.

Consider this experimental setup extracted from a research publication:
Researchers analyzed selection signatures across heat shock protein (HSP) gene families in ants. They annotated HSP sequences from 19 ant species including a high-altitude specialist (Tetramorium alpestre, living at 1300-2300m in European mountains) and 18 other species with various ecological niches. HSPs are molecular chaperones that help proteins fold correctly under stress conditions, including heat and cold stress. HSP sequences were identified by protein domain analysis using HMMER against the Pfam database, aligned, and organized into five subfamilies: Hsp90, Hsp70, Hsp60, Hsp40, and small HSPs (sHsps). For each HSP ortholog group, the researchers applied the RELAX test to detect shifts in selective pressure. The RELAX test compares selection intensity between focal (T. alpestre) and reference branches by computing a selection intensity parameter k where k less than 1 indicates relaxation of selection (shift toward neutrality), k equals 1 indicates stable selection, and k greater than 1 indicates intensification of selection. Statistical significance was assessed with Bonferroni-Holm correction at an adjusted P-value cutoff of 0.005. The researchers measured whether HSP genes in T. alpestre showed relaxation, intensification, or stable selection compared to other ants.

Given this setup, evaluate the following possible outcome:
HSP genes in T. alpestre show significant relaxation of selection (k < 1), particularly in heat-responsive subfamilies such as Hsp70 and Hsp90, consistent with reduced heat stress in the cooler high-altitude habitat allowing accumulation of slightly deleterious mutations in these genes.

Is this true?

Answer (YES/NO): NO